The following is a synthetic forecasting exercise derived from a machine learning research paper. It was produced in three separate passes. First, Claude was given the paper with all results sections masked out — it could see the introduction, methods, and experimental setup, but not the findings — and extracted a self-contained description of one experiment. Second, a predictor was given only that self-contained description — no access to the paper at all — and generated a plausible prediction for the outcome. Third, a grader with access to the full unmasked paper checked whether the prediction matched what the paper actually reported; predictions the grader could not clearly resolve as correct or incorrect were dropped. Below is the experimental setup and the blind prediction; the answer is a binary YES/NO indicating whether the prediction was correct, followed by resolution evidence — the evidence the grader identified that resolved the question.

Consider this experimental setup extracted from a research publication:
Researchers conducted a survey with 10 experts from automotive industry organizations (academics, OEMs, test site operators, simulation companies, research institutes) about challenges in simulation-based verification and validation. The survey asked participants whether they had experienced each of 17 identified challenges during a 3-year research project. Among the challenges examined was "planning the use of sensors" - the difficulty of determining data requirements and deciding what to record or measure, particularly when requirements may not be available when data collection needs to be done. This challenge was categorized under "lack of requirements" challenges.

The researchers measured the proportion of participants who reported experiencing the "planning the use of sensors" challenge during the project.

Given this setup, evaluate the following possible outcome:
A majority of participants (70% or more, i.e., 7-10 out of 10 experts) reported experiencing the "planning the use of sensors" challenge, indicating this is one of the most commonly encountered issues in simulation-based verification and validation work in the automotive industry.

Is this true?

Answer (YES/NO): NO